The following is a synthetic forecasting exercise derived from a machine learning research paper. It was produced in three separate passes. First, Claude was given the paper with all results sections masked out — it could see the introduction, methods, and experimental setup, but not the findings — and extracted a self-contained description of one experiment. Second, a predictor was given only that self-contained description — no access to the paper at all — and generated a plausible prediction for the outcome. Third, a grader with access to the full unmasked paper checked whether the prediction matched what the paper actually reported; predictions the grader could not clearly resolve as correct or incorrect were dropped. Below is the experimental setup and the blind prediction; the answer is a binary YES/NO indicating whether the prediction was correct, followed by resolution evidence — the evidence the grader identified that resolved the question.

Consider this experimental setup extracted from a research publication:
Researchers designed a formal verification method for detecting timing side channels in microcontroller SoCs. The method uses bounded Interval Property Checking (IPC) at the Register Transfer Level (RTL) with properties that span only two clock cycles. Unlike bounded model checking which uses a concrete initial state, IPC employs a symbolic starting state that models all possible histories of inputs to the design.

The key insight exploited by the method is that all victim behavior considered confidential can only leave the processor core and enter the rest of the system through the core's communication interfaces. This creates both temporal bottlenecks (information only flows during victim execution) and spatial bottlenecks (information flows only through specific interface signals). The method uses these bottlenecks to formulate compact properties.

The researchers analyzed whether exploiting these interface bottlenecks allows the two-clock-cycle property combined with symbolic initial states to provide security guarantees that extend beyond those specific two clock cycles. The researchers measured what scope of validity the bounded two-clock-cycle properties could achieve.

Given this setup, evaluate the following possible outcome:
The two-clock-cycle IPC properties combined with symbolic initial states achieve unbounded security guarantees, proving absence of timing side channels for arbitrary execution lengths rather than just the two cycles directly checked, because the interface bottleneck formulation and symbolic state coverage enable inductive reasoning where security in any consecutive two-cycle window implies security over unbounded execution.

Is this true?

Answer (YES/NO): YES